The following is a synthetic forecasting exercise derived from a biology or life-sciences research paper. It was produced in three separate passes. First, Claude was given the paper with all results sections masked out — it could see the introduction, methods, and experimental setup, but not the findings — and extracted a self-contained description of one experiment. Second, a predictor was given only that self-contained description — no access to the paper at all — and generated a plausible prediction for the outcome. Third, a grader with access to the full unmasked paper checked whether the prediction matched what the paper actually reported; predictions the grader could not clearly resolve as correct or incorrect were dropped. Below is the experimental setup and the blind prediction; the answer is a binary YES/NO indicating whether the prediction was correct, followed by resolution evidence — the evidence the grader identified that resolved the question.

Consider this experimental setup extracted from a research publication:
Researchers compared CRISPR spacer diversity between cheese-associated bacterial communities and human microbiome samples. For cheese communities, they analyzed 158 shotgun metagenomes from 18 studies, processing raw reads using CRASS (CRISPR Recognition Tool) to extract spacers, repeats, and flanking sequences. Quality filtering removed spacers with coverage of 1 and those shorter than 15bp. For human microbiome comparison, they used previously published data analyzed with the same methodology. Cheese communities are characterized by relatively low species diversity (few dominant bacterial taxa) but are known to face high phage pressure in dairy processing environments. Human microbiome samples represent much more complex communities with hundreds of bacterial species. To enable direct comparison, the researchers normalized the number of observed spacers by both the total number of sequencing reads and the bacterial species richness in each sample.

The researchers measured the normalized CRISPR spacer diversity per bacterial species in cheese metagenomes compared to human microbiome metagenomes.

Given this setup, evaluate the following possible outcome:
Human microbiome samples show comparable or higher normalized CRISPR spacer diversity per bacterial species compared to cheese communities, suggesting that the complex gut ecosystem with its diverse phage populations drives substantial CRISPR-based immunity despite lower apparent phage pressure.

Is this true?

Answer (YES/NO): NO